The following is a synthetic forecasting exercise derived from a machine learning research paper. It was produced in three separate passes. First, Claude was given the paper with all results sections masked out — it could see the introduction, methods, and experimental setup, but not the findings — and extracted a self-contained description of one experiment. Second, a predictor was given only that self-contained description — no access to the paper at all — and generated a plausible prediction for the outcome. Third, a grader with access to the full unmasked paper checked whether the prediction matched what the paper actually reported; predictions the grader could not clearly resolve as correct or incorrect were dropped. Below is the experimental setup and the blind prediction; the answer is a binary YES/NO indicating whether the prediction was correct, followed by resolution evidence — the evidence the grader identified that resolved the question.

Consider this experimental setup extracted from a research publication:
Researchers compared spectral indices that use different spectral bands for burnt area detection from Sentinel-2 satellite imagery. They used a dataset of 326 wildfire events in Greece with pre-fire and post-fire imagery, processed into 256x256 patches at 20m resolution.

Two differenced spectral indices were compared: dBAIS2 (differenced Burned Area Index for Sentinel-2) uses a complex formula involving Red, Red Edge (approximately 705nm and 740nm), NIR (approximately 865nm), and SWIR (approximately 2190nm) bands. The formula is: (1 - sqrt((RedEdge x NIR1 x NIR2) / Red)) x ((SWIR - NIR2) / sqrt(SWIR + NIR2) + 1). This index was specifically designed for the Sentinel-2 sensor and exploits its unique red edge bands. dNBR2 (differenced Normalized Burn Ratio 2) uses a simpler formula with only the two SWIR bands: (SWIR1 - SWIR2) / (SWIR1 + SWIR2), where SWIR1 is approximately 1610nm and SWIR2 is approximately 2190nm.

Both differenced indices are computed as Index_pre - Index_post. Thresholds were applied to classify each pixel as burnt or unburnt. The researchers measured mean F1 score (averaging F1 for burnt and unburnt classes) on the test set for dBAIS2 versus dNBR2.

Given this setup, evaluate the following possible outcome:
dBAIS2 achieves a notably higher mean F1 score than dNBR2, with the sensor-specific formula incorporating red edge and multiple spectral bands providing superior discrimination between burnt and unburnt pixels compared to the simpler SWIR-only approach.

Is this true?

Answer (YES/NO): NO